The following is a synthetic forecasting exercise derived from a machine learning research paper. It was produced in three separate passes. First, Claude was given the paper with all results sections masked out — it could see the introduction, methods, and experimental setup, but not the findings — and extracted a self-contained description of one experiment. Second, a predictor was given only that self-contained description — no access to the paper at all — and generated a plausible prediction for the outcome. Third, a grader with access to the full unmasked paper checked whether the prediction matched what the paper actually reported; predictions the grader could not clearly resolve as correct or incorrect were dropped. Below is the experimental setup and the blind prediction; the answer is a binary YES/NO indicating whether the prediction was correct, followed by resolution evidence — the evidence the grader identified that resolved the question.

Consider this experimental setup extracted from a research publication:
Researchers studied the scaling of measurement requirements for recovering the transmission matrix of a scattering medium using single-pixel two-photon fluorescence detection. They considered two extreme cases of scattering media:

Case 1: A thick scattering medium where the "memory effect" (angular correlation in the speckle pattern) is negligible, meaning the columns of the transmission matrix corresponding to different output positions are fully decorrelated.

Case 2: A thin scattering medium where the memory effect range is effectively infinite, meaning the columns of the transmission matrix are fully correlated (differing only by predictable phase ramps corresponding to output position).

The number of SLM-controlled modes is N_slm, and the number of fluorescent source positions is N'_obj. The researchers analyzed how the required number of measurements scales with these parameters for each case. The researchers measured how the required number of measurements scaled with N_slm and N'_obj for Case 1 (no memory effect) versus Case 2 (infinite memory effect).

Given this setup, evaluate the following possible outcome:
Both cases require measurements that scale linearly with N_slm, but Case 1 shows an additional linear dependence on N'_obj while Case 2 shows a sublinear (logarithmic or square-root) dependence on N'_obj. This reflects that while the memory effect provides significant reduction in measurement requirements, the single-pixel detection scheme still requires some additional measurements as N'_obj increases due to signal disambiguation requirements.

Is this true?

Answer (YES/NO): NO